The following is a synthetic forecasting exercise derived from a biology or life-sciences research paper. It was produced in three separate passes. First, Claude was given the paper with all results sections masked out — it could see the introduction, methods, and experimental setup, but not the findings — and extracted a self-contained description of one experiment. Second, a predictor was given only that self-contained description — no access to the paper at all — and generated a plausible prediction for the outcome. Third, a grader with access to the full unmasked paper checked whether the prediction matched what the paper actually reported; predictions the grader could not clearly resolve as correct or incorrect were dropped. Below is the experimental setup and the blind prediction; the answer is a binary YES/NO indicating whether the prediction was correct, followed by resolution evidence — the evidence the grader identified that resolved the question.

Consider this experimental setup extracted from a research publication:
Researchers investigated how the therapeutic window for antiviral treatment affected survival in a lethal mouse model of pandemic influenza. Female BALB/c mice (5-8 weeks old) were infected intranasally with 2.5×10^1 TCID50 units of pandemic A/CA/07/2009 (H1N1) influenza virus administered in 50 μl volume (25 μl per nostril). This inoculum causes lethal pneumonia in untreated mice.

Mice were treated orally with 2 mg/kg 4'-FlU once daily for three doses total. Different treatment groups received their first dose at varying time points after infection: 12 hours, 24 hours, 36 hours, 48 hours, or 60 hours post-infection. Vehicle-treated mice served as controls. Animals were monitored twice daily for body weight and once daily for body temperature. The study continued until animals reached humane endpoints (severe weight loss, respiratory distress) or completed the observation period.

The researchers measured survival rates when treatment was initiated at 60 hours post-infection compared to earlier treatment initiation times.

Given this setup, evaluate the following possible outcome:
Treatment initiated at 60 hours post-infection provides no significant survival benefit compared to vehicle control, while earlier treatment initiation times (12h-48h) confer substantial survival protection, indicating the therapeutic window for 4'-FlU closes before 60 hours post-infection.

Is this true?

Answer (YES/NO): NO